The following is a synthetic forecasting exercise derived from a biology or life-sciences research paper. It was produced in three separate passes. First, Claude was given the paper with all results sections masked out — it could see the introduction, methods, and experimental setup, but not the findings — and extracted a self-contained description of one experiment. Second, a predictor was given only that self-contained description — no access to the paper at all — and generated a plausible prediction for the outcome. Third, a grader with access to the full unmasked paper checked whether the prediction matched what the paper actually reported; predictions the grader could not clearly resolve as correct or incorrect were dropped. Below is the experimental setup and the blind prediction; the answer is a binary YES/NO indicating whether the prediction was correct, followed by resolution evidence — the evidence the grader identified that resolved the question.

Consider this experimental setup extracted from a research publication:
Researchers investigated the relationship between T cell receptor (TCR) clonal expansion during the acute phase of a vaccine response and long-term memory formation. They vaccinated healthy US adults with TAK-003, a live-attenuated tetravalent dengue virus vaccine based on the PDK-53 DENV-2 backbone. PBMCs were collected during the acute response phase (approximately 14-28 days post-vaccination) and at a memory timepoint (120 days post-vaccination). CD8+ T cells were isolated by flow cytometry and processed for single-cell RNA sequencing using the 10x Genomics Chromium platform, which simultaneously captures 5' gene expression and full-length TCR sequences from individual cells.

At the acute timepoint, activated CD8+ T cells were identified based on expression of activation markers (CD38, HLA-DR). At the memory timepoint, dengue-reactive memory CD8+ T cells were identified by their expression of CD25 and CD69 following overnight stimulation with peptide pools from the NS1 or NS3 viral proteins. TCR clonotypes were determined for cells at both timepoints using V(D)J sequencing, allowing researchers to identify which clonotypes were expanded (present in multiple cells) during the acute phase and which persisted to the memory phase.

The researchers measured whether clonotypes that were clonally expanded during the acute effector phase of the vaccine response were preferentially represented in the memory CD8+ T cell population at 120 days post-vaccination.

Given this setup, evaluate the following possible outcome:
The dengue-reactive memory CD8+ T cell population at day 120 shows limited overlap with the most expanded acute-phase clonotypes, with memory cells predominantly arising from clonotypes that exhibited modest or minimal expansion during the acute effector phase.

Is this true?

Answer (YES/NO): NO